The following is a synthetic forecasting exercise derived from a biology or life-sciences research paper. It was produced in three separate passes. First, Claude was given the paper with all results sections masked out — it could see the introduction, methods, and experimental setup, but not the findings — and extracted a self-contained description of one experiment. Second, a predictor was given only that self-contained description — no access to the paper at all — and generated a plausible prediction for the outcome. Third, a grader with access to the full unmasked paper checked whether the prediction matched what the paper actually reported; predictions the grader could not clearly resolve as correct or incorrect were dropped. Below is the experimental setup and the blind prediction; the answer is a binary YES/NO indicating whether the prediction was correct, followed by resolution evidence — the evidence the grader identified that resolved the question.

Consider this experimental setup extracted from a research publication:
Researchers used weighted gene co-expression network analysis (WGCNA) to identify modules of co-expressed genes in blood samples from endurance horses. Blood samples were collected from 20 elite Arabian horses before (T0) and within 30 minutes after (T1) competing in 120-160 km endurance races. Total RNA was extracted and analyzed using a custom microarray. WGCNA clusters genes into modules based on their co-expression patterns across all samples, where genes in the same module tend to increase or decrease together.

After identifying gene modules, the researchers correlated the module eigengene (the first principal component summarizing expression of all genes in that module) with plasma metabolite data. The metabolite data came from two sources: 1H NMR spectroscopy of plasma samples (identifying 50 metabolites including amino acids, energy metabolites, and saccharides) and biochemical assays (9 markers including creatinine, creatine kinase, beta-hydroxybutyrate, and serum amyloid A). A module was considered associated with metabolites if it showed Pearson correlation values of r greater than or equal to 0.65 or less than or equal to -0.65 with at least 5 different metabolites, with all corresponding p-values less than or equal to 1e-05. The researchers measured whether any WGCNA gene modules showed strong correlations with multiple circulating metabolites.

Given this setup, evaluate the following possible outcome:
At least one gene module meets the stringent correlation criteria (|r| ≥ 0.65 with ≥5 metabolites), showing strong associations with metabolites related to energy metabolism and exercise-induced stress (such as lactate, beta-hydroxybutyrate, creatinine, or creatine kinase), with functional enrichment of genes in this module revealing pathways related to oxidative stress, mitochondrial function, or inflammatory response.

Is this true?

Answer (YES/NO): YES